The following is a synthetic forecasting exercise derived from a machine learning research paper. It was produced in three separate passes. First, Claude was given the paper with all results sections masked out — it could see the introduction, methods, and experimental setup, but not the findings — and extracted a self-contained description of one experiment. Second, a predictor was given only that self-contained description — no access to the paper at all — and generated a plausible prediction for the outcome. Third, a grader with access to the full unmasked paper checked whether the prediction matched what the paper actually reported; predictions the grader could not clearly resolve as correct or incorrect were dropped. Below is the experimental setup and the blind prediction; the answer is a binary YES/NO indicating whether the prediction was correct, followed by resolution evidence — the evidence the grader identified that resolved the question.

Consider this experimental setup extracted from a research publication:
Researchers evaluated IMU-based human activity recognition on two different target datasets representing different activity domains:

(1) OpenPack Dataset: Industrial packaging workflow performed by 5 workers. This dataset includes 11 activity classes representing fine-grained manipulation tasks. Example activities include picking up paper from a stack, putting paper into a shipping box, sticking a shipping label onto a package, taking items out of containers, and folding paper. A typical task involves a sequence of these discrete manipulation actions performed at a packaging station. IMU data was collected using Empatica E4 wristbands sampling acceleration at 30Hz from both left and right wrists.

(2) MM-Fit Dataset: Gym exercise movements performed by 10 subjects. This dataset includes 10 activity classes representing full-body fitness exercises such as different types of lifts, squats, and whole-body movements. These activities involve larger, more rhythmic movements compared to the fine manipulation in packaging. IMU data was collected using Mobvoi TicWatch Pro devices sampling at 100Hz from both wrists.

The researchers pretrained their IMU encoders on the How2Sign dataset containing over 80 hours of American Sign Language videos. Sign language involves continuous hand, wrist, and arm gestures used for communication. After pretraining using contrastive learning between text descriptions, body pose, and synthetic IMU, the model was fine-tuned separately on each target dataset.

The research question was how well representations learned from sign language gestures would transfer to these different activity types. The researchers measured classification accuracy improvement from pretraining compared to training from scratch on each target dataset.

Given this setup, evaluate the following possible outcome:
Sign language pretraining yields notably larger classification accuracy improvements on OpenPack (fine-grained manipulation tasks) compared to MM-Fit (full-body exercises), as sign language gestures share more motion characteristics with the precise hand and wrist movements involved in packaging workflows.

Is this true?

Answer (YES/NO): YES